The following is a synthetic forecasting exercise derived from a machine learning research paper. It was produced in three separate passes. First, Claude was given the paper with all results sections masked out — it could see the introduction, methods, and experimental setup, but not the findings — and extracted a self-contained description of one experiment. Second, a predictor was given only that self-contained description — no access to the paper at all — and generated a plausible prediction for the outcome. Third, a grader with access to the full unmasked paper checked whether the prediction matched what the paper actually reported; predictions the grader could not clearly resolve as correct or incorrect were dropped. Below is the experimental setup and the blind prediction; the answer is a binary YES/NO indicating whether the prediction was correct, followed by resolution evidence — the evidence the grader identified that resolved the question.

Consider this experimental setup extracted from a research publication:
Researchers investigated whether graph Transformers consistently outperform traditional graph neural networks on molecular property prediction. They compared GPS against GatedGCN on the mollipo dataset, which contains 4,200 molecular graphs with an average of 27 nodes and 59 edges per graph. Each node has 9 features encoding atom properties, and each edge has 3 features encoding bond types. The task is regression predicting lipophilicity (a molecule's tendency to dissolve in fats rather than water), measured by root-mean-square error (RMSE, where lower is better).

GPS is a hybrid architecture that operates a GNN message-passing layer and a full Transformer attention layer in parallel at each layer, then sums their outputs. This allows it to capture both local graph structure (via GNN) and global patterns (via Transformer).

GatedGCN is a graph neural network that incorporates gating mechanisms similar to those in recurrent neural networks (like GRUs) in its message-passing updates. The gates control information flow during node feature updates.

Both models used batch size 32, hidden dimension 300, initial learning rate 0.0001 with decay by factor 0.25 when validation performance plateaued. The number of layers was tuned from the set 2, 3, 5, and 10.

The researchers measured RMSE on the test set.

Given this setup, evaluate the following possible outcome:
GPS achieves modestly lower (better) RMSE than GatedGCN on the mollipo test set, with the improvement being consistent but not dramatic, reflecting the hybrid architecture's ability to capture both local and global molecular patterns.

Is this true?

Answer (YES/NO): YES